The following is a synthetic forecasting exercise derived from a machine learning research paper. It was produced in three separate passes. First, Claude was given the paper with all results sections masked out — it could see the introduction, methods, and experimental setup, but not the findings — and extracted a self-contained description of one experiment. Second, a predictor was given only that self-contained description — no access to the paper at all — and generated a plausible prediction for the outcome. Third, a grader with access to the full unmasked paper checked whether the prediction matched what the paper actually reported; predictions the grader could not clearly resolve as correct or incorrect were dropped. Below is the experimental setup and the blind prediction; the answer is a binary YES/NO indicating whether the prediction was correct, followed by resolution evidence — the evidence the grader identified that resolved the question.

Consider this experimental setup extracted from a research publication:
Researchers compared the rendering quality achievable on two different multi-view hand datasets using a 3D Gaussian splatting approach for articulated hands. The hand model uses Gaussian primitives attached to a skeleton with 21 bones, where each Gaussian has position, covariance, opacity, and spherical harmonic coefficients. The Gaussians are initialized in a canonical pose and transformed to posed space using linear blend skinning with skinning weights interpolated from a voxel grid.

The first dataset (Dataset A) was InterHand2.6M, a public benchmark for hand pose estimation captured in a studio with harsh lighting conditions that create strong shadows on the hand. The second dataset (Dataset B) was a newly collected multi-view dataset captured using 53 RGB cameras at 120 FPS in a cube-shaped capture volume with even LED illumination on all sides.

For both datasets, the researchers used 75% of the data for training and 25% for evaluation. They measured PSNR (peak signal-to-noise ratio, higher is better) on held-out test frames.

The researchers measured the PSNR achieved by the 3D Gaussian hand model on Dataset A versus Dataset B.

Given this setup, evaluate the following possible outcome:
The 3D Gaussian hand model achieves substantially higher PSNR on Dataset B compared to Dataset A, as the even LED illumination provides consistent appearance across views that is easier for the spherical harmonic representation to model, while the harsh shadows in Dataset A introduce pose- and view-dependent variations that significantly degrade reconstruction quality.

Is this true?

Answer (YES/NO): YES